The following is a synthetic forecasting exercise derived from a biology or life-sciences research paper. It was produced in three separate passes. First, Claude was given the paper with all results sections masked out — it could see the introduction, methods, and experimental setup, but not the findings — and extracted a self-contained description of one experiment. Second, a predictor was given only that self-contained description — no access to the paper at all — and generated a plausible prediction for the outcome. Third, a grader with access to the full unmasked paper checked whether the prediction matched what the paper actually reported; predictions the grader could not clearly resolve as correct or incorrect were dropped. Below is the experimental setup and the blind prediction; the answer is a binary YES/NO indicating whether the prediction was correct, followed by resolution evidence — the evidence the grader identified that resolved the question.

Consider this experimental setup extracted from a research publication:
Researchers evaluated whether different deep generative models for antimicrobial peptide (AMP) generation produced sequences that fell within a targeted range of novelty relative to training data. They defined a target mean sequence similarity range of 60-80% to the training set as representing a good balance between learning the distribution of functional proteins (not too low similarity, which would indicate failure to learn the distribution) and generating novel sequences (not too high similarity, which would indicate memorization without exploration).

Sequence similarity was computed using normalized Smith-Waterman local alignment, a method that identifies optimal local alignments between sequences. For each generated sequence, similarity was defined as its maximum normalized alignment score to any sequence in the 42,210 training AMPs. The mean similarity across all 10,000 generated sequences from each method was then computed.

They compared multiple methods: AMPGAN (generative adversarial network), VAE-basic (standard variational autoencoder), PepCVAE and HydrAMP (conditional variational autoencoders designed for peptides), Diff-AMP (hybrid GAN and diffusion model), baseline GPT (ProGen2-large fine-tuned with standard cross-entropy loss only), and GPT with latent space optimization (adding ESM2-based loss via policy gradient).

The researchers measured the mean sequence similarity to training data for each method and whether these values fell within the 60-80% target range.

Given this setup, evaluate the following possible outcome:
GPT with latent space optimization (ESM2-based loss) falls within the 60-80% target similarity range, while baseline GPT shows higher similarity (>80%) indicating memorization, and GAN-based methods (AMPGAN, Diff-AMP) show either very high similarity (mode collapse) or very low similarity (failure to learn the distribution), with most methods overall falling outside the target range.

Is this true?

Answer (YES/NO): NO